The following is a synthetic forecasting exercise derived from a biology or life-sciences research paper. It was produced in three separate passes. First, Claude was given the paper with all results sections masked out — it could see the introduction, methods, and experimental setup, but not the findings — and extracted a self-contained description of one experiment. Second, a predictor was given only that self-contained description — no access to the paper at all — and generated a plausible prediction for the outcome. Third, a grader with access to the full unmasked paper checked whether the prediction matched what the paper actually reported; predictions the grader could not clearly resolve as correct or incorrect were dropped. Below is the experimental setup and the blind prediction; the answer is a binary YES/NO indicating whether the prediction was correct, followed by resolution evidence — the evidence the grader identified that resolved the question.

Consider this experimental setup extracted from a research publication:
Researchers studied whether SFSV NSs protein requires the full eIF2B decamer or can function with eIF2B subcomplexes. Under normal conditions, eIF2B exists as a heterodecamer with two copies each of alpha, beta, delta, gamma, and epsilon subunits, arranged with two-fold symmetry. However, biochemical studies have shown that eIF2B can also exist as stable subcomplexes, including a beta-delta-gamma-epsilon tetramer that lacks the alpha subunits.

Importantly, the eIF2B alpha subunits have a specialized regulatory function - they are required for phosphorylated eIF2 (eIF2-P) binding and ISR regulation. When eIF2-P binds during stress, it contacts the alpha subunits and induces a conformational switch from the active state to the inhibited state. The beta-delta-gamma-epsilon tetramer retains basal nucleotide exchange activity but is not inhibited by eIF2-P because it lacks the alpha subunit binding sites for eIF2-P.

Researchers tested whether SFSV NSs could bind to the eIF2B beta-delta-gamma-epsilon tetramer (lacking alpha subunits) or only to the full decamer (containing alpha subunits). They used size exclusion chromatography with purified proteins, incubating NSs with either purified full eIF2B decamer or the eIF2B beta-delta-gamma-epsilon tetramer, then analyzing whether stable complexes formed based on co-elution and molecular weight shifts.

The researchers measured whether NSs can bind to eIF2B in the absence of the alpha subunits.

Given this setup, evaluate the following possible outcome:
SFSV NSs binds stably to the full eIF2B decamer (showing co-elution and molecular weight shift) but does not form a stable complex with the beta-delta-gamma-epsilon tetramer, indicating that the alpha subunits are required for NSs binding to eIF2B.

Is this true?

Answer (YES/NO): YES